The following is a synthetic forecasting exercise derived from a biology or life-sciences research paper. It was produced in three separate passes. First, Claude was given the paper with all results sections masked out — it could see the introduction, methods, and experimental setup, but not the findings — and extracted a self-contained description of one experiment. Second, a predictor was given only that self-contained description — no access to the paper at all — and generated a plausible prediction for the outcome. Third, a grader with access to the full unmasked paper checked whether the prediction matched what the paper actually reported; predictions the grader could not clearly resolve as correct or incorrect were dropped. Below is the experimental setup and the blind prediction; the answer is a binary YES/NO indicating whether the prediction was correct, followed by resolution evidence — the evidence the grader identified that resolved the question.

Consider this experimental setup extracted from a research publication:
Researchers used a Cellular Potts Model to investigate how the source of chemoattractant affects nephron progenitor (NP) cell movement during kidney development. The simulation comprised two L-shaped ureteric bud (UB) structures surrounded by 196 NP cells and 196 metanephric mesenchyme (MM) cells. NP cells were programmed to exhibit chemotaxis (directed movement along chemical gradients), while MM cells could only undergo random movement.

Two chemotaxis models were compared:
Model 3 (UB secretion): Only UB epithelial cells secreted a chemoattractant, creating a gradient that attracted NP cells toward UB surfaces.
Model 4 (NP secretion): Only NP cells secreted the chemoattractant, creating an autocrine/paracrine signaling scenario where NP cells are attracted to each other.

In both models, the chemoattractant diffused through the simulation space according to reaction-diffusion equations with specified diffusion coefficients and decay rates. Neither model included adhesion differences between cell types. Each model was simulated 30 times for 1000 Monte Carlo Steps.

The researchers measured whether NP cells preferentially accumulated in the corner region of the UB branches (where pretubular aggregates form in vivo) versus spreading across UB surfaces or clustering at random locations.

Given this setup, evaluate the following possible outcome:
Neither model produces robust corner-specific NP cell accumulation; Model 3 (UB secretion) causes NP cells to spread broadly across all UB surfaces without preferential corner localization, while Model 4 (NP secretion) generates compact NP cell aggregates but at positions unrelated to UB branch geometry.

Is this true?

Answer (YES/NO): NO